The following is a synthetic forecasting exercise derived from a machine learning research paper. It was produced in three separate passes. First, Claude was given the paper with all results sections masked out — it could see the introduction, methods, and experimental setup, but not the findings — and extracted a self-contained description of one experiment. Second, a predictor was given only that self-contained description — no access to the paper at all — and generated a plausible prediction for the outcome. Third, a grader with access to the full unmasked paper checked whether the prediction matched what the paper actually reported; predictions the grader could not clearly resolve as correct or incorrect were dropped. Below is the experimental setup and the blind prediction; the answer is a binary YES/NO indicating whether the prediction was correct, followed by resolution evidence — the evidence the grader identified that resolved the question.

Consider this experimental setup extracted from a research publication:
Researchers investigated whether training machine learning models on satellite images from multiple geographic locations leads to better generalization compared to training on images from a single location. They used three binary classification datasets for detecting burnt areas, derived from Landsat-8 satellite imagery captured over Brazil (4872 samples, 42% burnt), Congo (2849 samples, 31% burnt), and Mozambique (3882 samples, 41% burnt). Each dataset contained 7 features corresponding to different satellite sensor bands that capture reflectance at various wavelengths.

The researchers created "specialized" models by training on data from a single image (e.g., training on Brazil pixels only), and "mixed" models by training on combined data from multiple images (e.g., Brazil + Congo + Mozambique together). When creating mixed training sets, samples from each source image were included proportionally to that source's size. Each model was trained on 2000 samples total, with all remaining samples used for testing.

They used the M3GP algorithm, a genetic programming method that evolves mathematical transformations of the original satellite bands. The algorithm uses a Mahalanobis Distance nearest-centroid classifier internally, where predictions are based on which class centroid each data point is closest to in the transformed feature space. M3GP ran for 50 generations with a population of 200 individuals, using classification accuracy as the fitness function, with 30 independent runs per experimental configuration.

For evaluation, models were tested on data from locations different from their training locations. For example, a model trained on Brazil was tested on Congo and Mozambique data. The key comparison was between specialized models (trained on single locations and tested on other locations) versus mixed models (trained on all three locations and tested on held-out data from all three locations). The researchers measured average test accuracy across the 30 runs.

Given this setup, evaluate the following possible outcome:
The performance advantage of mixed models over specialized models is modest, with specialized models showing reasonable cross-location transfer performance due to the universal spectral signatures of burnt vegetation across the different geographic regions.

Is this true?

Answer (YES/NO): NO